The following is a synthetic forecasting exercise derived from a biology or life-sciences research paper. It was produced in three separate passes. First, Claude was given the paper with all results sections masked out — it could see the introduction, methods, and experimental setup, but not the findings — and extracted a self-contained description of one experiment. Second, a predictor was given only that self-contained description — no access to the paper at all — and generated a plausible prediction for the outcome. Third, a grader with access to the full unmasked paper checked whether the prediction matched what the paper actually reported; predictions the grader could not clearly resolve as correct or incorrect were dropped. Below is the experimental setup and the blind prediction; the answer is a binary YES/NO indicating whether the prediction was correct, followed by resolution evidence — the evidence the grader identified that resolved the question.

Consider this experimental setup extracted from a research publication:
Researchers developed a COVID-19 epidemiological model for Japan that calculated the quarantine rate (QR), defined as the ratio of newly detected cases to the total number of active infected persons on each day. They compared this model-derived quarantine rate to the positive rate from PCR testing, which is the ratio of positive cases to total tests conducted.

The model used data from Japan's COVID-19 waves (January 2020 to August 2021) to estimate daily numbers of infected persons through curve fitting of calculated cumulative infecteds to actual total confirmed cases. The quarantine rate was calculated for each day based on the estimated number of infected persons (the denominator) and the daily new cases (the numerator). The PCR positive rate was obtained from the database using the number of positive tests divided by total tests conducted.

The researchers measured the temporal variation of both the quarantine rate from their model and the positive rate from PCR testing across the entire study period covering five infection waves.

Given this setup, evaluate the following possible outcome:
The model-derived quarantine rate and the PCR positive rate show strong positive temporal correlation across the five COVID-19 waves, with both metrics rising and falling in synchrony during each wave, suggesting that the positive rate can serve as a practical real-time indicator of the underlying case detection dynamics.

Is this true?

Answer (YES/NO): YES